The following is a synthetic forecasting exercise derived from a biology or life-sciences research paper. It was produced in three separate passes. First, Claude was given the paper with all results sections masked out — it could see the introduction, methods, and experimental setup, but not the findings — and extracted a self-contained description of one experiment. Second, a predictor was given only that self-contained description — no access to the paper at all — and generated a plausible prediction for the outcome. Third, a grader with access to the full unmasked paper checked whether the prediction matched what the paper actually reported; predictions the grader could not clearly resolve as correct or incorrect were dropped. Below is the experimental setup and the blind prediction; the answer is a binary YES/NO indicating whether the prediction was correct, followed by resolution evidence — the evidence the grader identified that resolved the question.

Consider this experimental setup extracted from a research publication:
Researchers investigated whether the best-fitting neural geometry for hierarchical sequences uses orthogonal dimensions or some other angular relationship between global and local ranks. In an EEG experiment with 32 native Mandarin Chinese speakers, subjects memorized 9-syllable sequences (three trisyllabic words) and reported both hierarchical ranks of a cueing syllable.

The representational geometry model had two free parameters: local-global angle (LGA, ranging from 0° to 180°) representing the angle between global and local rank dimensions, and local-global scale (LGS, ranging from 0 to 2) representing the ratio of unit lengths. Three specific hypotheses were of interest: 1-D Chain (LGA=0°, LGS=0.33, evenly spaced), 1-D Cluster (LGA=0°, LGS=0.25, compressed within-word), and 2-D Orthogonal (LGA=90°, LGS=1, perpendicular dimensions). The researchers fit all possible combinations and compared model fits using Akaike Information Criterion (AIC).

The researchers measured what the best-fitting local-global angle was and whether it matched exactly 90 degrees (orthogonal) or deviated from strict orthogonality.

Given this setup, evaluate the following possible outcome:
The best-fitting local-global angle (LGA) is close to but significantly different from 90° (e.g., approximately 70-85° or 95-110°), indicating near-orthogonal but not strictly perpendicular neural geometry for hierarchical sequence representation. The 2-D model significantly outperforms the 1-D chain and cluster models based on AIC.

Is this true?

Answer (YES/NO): NO